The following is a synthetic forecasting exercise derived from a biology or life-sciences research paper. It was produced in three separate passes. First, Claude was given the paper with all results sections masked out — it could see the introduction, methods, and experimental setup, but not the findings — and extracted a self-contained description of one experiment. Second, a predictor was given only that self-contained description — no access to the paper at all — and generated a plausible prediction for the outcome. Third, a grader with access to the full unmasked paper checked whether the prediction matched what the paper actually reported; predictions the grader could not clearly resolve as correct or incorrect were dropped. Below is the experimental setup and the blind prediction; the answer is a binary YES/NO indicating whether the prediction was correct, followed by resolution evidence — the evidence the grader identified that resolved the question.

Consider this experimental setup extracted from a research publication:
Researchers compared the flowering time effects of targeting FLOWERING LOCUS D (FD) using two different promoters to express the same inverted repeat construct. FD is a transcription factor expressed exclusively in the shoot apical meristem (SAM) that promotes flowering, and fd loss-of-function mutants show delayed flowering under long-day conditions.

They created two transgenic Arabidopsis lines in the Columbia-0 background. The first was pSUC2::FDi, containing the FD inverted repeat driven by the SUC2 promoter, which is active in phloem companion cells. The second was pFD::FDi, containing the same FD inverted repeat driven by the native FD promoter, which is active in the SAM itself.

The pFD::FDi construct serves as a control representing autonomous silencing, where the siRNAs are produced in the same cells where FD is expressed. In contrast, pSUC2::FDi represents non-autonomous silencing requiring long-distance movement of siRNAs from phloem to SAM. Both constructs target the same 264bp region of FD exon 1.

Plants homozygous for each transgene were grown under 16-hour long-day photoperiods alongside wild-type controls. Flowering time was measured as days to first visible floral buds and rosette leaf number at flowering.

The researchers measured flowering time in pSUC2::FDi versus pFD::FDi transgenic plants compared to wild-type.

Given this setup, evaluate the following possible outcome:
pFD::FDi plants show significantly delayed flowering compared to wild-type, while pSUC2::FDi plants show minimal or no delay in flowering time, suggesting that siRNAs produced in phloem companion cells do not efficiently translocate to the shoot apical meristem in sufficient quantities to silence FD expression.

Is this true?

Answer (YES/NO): NO